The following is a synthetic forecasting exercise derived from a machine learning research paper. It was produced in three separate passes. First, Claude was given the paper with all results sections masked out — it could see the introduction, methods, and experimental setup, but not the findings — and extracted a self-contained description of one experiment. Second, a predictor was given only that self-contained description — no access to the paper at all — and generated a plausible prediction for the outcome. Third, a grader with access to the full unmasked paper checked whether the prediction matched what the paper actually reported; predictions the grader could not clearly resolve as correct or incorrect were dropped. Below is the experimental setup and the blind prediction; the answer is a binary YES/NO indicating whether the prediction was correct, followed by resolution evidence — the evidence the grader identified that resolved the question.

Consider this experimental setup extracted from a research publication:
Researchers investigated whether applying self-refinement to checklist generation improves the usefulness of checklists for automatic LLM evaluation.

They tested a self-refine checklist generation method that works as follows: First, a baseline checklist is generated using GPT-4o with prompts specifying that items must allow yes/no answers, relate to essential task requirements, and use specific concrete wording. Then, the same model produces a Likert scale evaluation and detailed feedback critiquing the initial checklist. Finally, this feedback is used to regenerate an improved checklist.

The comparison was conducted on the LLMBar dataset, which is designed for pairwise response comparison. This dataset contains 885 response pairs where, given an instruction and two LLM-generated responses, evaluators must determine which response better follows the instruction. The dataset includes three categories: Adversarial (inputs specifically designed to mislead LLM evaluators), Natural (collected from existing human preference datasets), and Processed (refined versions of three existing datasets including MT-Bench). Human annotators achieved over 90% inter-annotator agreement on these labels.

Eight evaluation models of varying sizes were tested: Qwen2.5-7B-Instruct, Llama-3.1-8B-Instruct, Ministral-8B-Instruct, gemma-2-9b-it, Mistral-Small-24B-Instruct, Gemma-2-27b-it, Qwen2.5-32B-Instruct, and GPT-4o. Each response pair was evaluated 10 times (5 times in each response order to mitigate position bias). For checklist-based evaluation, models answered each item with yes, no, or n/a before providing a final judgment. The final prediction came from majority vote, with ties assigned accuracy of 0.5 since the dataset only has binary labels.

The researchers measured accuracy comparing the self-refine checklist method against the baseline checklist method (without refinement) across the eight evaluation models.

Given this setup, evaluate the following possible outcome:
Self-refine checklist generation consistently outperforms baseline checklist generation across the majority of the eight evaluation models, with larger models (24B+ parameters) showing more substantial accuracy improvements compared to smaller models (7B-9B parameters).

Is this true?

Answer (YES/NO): NO